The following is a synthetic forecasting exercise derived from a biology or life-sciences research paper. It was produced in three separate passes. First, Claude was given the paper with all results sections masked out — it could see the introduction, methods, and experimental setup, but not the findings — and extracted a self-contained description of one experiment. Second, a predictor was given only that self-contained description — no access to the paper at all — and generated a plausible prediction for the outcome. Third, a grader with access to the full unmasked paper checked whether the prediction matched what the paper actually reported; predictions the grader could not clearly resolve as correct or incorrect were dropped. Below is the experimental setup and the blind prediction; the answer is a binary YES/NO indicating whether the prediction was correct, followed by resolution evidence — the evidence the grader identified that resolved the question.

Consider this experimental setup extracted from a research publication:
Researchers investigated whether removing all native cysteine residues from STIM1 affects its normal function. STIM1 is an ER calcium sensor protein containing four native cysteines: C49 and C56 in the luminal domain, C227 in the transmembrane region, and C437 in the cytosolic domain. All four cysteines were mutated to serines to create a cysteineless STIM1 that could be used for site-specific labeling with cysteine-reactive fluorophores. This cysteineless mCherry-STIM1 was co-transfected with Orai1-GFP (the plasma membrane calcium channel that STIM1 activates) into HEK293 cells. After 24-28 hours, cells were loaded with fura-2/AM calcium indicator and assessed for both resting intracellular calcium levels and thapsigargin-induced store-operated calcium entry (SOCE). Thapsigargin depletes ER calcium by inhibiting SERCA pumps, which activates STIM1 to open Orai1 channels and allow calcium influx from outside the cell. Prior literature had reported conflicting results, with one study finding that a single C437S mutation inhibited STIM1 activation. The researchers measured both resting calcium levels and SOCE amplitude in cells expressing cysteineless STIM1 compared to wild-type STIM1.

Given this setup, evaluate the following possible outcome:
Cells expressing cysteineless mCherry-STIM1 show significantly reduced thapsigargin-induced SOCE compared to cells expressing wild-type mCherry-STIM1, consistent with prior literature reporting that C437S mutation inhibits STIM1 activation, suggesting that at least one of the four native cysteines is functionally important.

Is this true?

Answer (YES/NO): NO